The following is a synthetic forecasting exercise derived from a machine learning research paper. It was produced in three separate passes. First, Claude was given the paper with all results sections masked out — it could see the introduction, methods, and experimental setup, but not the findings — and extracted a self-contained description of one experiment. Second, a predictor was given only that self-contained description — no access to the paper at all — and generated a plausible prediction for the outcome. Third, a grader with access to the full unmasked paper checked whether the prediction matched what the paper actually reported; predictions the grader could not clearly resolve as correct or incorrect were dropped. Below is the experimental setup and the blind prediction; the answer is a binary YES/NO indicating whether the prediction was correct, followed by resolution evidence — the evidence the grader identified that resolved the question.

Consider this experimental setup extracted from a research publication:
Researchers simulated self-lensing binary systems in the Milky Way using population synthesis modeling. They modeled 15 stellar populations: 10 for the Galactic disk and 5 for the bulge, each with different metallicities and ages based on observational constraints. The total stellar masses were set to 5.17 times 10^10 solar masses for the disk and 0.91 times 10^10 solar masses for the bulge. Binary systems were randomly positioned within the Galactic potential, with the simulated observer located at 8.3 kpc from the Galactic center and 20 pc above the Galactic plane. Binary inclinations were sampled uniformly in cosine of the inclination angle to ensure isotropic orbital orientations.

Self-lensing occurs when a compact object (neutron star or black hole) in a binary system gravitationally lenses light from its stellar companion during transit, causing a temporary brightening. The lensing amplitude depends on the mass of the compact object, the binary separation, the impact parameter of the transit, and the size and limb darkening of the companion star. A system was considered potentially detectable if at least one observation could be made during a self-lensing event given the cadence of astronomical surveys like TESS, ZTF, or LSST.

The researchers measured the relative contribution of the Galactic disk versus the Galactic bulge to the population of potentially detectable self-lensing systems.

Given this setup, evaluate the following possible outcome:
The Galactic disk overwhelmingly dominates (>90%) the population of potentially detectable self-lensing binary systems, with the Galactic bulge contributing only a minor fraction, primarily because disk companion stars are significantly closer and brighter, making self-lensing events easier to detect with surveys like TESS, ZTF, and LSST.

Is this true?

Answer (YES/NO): YES